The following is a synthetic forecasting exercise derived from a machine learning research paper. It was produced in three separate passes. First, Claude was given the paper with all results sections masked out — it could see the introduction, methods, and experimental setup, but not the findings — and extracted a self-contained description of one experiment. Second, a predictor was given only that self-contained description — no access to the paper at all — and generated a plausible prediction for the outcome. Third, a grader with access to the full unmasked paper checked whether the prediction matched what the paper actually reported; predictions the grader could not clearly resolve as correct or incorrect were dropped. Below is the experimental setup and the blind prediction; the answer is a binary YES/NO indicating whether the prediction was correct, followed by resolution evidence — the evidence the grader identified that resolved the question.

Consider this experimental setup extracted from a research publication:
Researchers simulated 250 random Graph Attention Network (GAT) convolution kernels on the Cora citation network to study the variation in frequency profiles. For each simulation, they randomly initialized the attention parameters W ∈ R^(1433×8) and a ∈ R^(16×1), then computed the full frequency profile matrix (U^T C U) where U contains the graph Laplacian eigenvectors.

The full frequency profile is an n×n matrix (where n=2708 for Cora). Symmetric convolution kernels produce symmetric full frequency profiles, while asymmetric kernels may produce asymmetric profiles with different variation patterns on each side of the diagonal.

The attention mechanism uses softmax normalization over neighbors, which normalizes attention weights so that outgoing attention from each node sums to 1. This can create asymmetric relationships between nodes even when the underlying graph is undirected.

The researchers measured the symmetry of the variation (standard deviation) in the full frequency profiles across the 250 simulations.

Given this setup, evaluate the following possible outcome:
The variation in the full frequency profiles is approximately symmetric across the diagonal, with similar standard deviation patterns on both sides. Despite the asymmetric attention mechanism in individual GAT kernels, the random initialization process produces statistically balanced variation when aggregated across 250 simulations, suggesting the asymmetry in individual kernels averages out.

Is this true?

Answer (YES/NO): NO